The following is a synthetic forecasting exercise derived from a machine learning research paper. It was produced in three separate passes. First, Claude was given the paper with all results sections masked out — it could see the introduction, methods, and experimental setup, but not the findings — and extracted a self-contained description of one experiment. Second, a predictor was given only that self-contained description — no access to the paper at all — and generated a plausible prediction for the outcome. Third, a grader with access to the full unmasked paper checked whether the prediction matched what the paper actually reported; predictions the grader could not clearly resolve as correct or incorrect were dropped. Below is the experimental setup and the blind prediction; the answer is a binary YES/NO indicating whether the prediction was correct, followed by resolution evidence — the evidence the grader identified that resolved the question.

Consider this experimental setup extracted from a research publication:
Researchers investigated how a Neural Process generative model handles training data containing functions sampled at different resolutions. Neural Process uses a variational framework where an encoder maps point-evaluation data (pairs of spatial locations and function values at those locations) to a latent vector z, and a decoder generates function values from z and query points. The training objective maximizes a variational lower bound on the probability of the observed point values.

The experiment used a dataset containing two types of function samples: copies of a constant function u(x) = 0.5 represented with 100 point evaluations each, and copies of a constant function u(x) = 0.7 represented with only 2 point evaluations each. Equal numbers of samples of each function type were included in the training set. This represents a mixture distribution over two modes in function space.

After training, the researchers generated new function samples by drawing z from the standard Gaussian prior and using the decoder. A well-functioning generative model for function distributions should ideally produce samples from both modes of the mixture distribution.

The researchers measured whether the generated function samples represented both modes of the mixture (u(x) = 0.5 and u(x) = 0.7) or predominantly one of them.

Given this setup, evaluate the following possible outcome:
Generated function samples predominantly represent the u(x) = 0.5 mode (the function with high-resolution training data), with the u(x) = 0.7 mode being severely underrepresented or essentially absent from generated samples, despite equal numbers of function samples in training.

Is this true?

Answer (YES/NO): YES